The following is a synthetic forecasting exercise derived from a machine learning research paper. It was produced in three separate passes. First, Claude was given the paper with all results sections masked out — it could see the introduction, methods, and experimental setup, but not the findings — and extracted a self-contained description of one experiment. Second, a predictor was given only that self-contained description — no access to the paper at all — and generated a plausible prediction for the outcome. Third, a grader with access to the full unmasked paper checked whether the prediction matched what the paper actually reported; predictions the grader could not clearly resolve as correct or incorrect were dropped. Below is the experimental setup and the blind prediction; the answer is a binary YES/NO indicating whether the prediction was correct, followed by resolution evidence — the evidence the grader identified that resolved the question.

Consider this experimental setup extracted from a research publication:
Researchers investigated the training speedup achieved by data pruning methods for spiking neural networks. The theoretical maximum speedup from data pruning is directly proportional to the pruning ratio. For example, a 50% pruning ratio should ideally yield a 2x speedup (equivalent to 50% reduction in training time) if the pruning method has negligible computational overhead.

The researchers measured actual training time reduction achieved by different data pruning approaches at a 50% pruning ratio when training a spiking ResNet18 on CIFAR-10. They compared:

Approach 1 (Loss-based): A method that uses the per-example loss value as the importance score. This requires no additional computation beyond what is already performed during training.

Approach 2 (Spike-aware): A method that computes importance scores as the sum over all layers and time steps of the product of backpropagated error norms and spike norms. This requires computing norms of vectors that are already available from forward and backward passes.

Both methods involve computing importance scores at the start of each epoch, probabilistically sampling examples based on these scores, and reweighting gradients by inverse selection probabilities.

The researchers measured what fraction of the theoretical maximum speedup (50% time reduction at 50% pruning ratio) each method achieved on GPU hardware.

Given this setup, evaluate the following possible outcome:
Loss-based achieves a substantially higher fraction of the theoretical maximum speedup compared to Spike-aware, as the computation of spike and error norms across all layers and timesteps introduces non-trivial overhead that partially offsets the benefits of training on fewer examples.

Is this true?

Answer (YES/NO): NO